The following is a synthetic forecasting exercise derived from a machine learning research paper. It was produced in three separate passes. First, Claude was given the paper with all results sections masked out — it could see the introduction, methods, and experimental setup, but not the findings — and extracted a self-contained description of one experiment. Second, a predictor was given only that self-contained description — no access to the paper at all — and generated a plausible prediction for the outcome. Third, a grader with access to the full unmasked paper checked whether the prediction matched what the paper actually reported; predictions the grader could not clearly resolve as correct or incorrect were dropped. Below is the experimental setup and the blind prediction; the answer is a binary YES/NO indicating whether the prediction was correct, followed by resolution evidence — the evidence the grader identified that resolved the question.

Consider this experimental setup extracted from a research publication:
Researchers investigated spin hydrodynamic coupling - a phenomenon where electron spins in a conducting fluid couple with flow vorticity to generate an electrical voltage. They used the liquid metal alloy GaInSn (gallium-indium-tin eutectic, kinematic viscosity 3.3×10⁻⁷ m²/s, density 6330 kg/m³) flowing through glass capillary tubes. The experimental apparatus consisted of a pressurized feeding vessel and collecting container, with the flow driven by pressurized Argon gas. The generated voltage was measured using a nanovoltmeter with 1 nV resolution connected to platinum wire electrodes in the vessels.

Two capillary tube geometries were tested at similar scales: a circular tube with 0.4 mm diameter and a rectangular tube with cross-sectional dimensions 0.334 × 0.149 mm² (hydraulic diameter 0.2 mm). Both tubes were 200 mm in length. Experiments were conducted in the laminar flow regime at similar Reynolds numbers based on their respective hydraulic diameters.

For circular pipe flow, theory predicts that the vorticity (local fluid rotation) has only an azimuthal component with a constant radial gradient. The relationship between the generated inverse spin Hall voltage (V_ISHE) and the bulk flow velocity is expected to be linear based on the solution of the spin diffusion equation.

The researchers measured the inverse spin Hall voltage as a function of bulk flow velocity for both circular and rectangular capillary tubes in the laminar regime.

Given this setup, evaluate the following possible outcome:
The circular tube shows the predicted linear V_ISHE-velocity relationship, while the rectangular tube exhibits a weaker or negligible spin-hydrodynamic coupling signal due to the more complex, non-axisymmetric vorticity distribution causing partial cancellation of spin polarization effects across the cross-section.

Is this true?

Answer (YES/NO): NO